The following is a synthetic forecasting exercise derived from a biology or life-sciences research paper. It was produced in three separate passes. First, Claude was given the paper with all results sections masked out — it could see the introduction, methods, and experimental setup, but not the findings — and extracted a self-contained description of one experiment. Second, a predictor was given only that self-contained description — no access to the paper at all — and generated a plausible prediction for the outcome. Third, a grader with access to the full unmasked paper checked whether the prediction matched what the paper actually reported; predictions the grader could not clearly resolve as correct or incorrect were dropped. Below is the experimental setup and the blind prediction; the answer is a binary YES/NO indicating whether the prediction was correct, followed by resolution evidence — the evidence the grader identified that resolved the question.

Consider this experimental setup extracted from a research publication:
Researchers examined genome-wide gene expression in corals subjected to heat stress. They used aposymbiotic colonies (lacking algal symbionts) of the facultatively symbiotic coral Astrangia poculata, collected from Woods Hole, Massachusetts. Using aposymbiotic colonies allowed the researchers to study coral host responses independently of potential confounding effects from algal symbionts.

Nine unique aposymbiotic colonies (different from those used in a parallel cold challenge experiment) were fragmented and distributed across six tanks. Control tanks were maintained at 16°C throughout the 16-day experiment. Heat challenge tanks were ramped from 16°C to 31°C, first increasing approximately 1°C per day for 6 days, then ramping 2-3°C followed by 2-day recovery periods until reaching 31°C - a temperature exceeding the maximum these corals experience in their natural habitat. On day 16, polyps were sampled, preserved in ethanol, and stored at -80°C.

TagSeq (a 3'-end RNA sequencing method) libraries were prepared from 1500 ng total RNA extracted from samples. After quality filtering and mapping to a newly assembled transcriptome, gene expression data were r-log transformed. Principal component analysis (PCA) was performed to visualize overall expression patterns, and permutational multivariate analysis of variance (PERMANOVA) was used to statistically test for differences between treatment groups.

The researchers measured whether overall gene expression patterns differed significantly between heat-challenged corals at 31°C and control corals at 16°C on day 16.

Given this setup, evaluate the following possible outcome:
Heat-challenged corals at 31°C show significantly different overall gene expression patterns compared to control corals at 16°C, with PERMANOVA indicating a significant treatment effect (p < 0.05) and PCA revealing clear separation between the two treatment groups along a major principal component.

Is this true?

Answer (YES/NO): YES